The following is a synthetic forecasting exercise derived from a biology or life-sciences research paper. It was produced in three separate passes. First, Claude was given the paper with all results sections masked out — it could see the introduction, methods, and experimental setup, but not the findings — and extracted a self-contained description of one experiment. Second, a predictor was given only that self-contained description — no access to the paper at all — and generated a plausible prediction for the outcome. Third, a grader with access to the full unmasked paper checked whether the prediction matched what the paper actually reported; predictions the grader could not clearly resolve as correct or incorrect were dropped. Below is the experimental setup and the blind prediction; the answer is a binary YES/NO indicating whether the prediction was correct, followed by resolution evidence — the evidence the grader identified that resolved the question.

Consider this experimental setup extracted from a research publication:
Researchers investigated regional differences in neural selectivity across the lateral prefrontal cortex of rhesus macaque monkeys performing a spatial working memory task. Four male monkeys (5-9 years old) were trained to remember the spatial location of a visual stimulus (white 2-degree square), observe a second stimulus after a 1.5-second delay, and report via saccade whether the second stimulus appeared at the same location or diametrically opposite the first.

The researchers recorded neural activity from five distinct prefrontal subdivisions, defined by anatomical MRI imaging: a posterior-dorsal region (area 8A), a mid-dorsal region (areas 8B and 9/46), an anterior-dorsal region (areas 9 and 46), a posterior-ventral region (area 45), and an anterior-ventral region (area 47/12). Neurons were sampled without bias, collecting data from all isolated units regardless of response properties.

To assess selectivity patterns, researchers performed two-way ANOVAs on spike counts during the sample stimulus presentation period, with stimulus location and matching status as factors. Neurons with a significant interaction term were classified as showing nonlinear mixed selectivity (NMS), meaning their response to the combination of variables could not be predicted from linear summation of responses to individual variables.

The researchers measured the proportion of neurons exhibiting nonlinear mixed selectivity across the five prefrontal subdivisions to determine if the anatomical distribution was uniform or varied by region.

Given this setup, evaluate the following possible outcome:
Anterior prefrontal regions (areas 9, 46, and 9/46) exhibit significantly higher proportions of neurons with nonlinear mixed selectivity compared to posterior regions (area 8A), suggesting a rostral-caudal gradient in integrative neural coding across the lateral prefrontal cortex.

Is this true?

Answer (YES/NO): NO